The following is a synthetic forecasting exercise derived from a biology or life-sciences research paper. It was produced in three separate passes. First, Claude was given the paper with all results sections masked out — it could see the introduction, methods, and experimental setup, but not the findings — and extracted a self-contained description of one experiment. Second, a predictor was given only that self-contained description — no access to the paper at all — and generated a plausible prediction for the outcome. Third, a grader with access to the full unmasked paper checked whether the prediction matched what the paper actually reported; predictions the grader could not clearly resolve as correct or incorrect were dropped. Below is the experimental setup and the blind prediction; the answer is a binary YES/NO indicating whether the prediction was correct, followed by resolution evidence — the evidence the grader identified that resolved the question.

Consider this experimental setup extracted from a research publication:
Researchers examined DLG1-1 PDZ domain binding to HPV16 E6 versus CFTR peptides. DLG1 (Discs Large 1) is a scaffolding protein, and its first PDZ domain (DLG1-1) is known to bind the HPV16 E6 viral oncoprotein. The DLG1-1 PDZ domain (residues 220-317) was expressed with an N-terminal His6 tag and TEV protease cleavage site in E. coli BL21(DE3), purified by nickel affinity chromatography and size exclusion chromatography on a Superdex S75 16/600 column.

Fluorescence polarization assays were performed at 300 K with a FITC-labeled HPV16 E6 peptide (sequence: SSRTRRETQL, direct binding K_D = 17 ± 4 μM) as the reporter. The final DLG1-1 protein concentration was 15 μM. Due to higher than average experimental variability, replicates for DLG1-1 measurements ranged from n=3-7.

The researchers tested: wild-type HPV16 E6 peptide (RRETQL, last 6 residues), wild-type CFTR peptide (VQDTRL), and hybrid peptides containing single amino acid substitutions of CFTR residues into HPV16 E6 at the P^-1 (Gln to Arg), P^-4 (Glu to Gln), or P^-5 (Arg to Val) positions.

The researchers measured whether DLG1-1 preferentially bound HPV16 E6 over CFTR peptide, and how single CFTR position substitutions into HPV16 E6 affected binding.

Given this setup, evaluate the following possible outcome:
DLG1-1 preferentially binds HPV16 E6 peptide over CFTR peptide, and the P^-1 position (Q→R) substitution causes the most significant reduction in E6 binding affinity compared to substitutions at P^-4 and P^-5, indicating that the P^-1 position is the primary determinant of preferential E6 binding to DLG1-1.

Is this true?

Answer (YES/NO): NO